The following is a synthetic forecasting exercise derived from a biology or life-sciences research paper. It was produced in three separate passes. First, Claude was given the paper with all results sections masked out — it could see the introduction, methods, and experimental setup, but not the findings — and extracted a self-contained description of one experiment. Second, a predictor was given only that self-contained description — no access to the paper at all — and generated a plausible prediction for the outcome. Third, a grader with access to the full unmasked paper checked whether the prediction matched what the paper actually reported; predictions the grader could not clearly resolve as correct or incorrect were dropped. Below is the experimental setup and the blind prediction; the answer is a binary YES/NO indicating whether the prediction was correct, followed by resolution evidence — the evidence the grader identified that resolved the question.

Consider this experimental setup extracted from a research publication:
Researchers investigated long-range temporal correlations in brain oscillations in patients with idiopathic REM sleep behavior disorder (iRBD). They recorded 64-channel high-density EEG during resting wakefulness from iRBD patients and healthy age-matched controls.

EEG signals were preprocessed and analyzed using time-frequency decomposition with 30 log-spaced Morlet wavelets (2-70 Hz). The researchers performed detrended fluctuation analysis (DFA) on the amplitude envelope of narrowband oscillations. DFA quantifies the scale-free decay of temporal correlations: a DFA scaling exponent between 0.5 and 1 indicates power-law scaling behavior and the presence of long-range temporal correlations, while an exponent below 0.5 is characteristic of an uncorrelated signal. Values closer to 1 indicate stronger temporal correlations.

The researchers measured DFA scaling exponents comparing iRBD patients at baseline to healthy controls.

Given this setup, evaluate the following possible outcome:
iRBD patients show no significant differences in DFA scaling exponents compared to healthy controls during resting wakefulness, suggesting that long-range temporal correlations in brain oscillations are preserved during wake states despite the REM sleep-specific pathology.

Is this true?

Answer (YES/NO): NO